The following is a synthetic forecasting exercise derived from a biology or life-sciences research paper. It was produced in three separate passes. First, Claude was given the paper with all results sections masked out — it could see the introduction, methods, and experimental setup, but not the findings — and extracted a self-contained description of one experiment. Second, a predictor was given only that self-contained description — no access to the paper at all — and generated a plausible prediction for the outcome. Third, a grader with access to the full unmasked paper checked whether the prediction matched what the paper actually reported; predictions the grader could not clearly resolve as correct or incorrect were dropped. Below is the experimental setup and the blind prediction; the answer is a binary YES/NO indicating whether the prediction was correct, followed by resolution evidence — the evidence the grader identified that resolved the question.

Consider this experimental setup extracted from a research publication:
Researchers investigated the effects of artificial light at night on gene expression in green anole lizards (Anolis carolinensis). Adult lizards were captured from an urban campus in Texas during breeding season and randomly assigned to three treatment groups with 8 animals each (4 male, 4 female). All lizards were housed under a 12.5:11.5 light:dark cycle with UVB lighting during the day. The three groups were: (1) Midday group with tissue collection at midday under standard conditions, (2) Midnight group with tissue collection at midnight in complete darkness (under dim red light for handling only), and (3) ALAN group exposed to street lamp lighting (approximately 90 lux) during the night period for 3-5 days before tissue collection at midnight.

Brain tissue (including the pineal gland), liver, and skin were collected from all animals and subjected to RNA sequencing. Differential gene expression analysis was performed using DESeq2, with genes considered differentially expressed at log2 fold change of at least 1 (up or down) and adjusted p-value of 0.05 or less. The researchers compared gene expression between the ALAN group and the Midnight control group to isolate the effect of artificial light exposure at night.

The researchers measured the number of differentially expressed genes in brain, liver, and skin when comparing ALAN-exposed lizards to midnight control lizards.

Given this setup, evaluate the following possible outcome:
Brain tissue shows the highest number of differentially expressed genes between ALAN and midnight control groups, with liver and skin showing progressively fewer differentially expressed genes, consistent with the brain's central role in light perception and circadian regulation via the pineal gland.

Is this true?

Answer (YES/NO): NO